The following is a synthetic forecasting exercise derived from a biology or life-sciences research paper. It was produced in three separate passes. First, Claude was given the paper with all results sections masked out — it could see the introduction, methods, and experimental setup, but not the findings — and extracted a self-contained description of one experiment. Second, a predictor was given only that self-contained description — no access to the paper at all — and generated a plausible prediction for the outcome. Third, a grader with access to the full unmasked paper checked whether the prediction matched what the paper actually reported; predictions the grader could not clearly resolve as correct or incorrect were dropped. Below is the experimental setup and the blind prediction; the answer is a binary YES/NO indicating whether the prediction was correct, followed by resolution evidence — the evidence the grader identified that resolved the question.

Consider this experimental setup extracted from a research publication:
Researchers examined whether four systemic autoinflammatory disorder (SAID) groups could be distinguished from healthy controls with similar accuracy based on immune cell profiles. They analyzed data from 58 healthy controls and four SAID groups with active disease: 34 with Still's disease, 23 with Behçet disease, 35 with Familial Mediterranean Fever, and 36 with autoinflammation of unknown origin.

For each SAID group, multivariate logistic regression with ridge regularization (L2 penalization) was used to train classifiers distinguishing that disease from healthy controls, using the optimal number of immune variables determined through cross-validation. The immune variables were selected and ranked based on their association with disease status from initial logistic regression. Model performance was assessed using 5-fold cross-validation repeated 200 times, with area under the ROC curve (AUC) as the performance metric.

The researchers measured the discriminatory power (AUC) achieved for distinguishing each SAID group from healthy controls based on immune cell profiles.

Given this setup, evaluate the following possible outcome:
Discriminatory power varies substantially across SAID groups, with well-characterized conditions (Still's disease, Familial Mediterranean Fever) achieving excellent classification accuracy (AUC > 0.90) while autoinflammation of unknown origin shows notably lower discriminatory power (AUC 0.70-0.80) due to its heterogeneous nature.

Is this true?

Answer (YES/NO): NO